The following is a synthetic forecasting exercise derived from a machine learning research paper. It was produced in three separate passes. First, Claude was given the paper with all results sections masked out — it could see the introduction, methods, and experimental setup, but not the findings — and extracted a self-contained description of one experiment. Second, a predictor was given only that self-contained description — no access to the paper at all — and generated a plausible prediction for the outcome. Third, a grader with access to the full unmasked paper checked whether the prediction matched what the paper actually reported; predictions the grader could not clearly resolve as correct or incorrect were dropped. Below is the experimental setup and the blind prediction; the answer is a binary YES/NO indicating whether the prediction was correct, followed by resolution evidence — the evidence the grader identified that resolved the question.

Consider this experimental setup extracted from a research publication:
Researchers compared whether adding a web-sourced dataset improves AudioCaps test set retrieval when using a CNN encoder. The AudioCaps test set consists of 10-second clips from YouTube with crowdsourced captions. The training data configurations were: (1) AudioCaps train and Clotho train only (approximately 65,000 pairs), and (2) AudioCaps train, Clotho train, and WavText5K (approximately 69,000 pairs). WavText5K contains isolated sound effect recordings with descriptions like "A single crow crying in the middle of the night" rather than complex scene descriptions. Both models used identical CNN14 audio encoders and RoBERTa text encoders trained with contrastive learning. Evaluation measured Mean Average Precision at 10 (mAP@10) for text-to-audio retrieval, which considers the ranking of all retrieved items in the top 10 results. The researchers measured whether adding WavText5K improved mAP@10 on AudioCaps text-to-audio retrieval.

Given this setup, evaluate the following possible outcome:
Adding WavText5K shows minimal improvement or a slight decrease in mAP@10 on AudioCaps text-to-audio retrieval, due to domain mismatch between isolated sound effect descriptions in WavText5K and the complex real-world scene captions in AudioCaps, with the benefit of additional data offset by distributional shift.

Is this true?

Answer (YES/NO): NO